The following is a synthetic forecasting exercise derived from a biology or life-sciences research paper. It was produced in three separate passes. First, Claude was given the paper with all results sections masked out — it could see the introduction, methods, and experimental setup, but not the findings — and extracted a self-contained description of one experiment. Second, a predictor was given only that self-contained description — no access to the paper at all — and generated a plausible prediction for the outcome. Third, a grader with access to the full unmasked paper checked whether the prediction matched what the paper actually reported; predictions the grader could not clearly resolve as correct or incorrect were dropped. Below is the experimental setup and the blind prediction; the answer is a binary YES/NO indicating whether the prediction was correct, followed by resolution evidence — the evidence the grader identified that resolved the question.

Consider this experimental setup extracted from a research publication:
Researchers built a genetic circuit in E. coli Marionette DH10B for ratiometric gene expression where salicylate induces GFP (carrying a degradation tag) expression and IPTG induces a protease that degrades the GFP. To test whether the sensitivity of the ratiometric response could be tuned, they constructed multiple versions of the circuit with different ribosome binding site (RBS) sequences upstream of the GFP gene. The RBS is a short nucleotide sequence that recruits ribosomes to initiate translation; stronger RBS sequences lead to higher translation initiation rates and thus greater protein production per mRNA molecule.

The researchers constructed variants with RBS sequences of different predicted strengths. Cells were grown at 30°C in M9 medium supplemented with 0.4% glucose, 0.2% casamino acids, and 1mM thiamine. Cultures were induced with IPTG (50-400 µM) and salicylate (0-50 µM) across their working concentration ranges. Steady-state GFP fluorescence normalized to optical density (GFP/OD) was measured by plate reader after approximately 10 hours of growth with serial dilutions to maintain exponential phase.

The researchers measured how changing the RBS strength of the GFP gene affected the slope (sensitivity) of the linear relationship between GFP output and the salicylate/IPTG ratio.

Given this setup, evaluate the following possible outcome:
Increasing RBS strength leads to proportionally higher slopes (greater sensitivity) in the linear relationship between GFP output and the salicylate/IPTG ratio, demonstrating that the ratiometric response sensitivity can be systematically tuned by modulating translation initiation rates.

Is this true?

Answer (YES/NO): YES